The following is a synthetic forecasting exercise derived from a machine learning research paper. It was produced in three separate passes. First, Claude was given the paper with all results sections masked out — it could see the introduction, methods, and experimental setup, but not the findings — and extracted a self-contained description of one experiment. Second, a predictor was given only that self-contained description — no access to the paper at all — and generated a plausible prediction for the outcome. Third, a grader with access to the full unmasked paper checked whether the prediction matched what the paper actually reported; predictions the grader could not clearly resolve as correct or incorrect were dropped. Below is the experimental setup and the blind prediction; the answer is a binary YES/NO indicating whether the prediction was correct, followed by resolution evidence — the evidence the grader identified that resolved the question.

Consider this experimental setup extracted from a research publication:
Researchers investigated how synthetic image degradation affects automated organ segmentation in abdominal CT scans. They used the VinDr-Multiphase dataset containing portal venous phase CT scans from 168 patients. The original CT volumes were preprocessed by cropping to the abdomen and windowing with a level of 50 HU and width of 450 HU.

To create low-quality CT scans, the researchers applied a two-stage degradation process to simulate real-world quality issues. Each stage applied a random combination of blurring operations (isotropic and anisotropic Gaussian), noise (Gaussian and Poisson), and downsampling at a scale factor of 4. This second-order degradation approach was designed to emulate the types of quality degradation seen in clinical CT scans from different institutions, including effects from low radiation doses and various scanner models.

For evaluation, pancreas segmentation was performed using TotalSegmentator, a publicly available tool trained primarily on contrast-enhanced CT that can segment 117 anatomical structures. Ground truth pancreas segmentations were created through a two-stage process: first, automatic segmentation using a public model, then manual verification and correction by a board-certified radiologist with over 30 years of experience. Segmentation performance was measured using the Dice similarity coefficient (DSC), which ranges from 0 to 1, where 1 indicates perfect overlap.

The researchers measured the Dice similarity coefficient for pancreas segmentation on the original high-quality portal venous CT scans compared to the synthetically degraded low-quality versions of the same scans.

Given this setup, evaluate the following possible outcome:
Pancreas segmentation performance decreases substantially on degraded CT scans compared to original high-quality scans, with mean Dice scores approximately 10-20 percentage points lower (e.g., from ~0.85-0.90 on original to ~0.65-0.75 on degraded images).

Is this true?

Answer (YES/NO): NO